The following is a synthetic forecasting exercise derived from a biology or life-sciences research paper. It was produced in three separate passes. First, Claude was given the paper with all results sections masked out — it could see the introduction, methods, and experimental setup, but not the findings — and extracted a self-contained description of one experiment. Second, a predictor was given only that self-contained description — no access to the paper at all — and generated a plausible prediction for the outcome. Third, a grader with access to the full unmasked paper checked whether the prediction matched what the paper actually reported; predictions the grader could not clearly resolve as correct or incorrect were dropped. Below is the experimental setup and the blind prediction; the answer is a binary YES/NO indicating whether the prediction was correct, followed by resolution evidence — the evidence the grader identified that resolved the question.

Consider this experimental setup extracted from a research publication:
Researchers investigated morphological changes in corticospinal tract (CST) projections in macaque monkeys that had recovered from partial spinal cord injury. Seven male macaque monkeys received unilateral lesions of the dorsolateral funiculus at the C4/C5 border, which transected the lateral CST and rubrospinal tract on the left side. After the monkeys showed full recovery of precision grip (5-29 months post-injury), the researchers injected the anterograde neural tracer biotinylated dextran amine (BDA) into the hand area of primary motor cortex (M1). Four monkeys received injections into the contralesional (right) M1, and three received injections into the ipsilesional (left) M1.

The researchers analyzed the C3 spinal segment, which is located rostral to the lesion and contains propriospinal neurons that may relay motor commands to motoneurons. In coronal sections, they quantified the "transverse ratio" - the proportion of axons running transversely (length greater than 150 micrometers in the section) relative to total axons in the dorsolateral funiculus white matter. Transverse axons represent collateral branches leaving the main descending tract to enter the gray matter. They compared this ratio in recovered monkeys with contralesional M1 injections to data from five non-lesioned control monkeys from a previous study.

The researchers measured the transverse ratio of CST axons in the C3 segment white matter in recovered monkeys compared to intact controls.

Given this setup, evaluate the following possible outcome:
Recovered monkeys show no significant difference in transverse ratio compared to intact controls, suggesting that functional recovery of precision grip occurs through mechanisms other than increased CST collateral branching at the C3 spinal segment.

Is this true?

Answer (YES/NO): NO